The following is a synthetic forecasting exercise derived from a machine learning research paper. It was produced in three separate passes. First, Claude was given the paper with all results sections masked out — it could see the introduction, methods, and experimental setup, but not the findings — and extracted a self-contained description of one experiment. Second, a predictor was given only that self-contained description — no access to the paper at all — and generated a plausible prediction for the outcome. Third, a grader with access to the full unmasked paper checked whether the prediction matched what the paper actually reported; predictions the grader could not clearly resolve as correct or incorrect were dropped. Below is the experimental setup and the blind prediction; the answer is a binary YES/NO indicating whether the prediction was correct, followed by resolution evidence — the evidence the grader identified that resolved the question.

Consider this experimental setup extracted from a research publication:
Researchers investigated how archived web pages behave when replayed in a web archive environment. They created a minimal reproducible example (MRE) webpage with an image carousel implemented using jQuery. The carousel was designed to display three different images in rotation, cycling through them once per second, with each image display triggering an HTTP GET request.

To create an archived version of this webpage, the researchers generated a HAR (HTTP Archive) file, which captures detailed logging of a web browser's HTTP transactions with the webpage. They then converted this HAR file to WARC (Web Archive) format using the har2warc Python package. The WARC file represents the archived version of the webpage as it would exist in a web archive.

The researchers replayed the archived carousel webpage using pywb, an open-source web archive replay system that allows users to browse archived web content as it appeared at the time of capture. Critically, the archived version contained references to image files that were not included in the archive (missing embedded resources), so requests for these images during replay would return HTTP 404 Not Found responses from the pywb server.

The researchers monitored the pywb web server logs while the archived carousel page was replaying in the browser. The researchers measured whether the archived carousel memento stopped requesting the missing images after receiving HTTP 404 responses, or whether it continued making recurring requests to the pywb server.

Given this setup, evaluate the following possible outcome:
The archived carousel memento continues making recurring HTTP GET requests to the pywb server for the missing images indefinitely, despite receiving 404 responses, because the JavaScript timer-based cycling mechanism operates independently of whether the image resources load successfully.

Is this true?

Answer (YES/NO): YES